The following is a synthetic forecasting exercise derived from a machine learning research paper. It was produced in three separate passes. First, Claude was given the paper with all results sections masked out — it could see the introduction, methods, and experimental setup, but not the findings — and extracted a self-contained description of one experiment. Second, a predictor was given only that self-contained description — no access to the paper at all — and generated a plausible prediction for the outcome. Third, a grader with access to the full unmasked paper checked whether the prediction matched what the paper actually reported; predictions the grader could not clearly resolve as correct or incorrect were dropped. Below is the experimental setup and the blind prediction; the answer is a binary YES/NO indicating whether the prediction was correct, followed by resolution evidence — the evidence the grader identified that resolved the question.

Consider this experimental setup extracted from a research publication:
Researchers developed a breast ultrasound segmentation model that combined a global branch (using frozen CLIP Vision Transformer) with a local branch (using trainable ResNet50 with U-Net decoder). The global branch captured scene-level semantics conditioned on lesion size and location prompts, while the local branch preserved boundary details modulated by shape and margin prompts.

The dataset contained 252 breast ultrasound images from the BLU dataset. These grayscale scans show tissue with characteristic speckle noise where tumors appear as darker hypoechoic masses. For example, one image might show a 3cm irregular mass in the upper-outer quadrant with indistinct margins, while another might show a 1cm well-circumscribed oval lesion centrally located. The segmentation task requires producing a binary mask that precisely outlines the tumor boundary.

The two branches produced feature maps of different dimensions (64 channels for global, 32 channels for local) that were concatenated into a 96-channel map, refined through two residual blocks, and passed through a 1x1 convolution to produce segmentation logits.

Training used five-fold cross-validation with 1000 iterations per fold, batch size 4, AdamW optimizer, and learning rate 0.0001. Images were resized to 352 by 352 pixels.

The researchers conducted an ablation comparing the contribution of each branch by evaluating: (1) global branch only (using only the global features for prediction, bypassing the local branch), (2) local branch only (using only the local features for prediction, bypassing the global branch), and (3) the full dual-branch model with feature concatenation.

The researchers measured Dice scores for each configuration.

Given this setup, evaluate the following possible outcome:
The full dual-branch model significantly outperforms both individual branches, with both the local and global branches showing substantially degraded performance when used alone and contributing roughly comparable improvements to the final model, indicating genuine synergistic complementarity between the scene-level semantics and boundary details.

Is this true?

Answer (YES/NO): NO